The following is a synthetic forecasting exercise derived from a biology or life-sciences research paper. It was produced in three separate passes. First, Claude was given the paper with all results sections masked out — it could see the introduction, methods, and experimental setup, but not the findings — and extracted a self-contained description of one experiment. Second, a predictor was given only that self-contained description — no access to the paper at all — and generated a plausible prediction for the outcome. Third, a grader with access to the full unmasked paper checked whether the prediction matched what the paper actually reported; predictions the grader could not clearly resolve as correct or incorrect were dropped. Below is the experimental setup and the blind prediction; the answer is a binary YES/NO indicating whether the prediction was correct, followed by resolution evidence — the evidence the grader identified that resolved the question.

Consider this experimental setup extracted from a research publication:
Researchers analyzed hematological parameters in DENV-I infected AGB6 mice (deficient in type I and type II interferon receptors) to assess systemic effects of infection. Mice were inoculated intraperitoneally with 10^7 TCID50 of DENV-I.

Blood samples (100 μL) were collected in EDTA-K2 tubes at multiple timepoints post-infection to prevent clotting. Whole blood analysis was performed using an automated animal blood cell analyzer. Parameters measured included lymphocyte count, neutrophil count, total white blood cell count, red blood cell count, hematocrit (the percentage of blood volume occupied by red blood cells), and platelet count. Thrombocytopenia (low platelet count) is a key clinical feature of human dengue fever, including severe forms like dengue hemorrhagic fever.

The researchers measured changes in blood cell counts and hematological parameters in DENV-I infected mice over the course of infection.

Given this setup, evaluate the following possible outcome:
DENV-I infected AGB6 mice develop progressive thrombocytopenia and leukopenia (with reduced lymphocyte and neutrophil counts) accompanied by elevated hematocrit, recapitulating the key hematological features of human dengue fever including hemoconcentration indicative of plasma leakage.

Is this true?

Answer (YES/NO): NO